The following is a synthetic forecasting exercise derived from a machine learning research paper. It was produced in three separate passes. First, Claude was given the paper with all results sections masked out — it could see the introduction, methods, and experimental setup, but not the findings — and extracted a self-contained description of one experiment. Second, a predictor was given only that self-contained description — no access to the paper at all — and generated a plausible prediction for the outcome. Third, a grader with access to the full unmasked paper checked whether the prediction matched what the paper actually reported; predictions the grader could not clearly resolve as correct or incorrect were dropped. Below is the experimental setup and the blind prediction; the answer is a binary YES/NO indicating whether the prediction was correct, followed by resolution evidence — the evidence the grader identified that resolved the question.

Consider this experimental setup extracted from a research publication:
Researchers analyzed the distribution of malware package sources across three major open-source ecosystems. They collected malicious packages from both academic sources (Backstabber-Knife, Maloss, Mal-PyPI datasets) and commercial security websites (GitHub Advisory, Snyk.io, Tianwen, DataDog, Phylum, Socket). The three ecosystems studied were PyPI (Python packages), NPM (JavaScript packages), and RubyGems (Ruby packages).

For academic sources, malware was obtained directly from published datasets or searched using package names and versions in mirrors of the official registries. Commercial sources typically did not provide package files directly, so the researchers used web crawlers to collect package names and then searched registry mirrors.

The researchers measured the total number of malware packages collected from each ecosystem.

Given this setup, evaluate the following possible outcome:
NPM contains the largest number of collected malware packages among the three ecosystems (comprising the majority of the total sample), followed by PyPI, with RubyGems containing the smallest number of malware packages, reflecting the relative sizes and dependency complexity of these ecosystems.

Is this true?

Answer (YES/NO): NO